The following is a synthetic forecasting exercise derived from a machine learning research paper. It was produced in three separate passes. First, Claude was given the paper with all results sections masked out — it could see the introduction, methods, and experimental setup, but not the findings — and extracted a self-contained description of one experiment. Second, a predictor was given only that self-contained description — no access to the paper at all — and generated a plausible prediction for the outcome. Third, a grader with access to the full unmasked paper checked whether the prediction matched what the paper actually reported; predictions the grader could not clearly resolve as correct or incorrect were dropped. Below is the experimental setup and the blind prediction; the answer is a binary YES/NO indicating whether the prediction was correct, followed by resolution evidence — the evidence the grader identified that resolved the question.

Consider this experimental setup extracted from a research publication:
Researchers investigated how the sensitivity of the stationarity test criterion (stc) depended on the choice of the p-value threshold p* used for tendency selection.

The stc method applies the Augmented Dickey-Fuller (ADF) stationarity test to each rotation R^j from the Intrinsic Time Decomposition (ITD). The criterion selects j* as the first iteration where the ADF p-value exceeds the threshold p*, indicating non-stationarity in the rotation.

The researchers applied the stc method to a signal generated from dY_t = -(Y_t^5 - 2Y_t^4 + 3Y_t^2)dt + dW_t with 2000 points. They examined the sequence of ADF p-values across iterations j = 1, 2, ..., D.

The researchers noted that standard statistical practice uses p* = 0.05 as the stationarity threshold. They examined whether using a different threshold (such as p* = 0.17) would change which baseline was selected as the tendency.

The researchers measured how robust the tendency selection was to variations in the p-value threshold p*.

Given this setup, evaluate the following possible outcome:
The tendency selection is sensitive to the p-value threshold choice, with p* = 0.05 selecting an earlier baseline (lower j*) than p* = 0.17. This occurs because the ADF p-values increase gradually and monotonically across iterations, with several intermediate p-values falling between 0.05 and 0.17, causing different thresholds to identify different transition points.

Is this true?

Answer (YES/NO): NO